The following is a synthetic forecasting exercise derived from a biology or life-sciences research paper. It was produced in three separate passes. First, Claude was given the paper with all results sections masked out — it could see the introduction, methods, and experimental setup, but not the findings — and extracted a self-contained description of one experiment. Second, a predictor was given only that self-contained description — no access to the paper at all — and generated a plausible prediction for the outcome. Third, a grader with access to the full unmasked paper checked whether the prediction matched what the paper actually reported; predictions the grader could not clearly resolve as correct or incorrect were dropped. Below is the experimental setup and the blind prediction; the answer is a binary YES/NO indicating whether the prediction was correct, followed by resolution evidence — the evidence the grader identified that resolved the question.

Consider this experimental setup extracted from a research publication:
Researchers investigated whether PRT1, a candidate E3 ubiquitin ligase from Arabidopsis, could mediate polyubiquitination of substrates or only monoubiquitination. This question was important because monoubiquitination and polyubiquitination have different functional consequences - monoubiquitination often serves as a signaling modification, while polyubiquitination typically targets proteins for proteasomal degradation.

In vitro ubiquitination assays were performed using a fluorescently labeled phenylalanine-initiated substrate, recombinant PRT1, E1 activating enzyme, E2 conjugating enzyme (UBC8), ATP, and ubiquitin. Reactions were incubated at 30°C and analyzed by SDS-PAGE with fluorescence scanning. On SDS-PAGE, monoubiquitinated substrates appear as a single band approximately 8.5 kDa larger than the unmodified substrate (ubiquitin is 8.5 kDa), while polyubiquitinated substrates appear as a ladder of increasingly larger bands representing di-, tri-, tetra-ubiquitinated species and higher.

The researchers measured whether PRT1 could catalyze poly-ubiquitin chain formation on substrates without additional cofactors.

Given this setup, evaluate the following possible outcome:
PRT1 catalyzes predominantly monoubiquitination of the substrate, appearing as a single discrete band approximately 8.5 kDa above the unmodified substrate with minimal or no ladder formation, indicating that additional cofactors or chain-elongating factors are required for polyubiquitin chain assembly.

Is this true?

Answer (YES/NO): NO